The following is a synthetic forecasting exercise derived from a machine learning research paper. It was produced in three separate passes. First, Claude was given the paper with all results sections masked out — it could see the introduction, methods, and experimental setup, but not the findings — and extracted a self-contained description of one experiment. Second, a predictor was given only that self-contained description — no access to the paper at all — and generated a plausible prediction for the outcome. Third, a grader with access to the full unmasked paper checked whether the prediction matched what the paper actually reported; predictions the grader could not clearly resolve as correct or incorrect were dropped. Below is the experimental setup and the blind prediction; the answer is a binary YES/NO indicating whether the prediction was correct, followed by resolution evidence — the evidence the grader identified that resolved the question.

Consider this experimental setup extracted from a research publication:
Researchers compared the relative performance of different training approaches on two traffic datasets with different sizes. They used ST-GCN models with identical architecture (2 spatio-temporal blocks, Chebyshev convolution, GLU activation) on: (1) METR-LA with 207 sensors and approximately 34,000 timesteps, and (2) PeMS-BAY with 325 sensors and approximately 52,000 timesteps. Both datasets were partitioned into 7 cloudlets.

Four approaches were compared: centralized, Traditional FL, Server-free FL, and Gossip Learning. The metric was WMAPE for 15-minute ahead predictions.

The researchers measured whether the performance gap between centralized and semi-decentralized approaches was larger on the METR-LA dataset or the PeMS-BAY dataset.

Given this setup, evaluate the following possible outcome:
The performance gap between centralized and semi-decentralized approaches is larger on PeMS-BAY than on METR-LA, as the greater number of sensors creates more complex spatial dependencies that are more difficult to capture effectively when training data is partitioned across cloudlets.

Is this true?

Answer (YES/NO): NO